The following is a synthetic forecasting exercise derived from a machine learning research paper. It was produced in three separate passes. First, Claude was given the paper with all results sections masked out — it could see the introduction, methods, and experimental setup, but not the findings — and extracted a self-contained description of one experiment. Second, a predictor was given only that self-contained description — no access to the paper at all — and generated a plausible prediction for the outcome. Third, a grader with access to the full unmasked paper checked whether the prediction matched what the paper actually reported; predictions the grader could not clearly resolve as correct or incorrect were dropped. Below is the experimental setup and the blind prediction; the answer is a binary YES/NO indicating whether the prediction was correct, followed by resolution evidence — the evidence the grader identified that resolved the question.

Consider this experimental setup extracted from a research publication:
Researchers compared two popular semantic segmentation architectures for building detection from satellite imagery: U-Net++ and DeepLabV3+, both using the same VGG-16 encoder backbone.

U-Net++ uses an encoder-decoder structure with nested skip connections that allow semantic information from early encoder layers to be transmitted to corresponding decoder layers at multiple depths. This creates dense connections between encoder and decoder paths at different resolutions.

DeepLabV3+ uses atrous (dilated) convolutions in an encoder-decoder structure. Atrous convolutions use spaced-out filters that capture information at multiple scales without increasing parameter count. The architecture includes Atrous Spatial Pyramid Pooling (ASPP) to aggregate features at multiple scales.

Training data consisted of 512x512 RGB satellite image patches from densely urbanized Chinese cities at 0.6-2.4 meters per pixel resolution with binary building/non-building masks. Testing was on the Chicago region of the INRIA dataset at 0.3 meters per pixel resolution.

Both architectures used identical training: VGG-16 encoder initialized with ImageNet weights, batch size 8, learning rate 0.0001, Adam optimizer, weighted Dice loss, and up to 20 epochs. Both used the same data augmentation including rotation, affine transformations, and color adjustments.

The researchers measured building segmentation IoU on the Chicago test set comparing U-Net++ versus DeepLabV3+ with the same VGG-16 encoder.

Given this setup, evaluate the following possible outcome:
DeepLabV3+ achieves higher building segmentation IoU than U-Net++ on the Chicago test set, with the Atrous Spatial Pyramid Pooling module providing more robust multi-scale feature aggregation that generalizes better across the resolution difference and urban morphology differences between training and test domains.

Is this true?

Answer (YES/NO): NO